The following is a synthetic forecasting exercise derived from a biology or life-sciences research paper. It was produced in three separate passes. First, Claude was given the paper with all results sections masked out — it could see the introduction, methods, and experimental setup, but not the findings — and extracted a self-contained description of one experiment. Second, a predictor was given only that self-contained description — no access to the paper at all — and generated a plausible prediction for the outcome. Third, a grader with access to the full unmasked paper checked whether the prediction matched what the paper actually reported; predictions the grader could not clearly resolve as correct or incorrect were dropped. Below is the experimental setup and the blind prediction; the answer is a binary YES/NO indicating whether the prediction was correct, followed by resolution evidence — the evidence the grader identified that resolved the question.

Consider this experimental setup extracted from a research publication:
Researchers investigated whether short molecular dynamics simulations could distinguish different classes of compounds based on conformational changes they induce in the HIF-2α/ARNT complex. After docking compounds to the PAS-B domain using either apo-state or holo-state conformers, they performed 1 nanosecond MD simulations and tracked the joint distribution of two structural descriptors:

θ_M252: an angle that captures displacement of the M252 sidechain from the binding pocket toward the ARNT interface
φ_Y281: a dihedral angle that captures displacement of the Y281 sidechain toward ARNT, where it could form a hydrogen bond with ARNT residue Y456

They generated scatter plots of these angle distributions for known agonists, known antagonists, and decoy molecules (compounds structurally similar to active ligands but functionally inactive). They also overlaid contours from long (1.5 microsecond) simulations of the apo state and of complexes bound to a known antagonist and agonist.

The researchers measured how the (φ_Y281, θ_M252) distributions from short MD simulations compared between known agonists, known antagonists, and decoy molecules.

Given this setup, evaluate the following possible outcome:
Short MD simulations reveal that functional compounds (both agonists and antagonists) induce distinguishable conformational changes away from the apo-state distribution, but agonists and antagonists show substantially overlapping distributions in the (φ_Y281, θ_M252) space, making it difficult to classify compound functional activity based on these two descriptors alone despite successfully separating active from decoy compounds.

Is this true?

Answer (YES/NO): NO